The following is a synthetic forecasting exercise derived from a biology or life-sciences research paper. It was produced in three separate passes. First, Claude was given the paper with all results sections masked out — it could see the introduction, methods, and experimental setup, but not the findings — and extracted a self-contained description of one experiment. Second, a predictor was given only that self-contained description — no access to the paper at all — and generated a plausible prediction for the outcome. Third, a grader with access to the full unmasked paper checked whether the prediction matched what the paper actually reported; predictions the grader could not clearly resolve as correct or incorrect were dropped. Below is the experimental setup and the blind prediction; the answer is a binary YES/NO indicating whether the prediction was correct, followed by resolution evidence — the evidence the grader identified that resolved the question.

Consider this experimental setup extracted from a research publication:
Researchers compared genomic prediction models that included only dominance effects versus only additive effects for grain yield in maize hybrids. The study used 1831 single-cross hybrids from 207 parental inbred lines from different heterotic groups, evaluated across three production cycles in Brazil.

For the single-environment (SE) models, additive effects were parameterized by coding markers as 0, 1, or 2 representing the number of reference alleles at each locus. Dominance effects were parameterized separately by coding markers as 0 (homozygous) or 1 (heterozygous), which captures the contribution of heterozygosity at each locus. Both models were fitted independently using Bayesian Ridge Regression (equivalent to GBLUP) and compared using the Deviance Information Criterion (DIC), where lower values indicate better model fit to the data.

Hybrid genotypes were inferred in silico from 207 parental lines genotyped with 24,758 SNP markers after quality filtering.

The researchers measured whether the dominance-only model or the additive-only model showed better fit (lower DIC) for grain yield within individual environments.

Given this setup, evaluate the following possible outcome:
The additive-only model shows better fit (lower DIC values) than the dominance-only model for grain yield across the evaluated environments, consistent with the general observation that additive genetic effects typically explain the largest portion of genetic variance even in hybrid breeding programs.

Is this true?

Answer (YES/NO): NO